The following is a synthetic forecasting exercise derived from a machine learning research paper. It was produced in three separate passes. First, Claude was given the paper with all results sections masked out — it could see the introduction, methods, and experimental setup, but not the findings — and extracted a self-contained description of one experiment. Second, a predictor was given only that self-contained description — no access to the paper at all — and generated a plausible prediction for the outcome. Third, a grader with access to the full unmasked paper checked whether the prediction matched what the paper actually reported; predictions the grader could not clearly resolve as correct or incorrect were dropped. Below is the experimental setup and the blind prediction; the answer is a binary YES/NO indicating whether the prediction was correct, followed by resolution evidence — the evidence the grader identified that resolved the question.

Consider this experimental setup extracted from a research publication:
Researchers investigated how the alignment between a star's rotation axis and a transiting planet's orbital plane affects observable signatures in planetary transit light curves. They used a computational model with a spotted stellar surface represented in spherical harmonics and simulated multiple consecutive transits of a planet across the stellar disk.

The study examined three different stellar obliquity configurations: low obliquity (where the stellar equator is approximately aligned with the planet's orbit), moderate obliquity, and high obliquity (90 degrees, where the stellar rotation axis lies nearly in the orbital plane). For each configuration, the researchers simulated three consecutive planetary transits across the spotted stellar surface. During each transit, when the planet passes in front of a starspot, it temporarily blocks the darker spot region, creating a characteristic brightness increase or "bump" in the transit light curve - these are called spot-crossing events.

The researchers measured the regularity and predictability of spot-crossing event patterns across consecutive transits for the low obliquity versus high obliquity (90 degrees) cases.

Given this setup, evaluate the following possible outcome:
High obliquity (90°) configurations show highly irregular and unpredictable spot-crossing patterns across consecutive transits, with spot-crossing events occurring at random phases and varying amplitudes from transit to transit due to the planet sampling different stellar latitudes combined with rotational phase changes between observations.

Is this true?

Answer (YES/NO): YES